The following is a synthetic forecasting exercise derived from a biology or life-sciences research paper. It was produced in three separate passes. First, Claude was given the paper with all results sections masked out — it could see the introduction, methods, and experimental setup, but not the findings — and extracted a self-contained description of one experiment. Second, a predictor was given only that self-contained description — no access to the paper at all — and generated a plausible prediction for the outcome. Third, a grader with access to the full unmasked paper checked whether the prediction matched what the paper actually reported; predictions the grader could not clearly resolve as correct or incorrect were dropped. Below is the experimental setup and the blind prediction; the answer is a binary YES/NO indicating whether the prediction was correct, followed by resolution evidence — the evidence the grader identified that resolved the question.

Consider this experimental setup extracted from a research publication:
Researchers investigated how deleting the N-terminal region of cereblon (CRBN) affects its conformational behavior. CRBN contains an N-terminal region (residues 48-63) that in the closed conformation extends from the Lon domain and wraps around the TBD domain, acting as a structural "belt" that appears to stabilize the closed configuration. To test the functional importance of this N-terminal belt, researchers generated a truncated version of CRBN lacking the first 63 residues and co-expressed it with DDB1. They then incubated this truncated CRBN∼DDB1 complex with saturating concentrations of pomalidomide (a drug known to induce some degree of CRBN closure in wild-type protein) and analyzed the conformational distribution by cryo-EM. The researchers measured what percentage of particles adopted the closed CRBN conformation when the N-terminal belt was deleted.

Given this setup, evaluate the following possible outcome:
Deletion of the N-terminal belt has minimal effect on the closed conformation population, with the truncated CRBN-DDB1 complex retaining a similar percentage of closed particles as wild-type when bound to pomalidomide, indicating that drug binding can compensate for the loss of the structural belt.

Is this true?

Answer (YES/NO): NO